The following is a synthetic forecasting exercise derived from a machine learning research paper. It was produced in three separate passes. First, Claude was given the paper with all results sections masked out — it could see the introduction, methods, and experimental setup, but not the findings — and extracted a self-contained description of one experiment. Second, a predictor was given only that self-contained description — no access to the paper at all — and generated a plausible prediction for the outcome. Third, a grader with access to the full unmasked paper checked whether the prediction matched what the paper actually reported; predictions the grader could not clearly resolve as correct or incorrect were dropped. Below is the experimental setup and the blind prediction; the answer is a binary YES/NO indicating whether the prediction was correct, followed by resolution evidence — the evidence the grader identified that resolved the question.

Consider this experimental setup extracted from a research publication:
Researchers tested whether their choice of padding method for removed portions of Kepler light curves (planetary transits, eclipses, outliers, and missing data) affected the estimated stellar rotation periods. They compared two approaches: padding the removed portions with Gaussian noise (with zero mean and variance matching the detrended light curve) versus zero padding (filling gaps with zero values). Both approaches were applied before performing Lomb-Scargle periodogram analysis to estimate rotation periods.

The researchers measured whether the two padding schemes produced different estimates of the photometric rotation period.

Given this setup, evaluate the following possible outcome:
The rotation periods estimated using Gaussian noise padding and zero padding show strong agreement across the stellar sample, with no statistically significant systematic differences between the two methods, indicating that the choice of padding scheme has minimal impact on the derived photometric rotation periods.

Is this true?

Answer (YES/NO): YES